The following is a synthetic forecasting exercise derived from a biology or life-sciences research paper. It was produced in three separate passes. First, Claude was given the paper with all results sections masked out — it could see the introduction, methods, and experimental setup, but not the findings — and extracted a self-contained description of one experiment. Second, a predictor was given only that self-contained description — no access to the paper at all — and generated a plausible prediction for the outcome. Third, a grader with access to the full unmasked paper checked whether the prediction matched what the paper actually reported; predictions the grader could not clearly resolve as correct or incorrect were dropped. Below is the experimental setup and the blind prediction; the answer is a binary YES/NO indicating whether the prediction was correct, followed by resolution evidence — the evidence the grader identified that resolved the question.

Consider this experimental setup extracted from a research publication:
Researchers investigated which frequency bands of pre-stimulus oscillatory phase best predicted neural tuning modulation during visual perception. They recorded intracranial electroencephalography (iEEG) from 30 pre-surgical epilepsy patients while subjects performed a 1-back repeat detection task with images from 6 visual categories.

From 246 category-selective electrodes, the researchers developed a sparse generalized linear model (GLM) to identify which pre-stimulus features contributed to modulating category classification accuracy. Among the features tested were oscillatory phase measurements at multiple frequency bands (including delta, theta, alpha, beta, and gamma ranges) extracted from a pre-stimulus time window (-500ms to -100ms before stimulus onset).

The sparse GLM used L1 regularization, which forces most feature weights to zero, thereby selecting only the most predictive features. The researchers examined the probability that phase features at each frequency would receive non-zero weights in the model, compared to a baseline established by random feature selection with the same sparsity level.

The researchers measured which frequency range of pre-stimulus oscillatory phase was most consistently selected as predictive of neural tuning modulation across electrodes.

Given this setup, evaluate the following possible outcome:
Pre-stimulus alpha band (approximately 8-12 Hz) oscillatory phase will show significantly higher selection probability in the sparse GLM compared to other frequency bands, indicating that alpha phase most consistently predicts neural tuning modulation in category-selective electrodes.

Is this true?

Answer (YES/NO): NO